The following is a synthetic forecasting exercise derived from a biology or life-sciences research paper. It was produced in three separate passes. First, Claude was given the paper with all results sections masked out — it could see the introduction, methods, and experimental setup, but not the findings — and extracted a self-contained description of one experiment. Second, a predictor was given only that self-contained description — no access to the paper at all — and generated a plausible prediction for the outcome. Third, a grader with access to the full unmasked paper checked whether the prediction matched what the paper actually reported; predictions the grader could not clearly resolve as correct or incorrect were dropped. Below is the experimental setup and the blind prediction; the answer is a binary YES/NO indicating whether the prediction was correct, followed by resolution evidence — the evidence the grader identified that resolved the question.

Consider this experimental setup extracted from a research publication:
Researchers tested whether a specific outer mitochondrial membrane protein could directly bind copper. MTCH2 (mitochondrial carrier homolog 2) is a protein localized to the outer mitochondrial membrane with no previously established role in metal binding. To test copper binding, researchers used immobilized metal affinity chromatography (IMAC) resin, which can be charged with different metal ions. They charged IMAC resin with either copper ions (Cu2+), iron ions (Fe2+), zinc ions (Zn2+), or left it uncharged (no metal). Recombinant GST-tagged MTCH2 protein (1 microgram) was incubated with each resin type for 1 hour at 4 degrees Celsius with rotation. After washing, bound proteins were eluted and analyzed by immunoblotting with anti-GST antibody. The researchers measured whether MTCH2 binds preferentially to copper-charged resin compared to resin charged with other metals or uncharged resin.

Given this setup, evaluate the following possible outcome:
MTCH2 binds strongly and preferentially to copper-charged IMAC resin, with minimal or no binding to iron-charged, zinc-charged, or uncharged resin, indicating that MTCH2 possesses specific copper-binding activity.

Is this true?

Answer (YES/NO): YES